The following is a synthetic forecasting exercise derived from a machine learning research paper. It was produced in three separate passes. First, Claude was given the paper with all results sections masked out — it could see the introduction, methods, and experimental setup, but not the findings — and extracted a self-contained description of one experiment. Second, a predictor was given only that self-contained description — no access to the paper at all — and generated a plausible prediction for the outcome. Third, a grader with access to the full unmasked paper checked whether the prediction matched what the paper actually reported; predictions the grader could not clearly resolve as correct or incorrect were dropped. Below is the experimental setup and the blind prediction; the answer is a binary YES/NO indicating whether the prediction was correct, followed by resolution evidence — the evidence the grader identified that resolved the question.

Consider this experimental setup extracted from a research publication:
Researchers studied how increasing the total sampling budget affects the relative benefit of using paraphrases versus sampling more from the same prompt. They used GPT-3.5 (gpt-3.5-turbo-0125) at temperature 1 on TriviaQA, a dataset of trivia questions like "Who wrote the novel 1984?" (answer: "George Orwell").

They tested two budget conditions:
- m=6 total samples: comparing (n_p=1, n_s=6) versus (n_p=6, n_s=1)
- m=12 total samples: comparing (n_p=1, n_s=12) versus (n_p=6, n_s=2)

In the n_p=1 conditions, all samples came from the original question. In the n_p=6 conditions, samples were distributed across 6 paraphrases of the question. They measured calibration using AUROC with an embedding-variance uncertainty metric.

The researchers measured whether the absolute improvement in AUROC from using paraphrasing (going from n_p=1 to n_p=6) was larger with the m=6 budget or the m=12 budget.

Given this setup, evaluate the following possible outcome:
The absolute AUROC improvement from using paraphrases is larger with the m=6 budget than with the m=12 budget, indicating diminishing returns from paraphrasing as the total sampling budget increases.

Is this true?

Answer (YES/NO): YES